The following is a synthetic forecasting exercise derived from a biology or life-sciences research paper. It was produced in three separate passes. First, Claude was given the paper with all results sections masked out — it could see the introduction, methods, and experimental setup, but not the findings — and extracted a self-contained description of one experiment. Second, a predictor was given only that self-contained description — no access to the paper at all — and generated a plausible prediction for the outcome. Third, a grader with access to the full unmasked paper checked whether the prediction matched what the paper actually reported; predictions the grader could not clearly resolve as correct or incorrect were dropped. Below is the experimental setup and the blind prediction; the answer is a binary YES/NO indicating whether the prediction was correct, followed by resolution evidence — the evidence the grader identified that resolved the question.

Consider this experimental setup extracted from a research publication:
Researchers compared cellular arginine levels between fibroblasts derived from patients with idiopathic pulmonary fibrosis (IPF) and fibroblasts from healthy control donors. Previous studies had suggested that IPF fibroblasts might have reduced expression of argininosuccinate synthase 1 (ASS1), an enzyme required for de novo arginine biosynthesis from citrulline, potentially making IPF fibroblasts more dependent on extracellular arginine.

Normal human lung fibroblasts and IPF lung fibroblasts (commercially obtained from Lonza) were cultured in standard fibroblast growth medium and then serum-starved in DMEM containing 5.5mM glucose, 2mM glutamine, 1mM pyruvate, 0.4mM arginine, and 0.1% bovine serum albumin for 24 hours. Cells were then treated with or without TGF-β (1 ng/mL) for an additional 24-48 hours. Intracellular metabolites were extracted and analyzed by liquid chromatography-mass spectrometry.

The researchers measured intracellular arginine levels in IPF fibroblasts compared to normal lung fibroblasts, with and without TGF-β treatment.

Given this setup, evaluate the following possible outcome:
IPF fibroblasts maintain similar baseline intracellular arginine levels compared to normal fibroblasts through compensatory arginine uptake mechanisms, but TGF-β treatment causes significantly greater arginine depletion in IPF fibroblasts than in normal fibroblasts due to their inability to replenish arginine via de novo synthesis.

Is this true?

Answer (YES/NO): NO